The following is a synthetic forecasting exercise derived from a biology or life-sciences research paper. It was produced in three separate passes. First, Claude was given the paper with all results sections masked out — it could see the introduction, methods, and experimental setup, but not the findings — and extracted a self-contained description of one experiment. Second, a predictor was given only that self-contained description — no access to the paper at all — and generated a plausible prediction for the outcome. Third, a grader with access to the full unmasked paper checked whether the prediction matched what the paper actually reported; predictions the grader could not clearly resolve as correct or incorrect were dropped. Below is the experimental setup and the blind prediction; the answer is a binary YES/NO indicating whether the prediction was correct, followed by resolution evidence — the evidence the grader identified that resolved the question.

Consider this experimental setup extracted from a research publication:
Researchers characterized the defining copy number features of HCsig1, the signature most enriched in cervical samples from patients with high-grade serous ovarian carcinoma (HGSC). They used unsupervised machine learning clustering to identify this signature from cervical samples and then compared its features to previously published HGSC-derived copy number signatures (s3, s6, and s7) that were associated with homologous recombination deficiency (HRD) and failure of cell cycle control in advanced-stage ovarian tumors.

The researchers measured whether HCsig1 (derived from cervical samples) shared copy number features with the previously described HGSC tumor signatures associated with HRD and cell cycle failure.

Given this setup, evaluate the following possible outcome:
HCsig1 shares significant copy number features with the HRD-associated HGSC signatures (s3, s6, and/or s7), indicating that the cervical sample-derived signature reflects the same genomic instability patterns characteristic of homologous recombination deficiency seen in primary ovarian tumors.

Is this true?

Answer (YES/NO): YES